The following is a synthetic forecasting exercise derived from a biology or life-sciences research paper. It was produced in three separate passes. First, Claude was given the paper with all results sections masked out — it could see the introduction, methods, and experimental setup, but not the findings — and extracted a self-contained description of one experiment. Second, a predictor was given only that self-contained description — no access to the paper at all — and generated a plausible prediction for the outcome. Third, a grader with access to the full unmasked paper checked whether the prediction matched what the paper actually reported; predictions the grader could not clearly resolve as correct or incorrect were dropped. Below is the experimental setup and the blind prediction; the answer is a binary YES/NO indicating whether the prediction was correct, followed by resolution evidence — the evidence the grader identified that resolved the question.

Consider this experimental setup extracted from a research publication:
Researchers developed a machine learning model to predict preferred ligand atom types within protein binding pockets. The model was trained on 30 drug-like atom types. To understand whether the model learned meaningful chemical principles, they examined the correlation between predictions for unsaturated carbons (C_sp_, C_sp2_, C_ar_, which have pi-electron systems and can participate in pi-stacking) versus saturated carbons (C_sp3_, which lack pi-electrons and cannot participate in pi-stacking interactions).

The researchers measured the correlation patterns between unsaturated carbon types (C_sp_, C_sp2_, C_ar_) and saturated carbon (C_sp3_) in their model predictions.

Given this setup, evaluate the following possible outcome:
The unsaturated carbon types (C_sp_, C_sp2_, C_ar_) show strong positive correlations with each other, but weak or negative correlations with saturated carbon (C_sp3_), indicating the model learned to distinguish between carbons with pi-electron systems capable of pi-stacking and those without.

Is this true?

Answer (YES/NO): YES